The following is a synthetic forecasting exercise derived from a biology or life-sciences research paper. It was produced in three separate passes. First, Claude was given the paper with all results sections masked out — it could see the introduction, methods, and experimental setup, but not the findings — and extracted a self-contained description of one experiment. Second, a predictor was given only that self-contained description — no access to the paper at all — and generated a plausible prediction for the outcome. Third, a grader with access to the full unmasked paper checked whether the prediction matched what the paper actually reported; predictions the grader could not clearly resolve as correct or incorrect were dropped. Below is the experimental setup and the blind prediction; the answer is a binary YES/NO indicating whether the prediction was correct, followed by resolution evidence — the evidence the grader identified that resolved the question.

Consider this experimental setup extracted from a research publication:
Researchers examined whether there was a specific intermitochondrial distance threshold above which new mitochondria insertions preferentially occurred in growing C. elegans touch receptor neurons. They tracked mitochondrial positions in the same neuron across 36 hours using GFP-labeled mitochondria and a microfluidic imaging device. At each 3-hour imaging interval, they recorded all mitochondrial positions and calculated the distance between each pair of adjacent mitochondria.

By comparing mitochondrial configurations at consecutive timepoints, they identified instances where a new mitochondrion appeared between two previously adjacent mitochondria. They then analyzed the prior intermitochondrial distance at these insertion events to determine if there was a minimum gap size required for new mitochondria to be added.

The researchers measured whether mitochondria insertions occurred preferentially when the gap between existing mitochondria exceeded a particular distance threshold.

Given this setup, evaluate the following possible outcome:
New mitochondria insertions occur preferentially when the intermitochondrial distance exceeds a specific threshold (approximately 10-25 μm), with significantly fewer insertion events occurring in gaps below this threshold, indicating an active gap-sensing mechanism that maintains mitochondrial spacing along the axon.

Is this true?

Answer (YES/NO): YES